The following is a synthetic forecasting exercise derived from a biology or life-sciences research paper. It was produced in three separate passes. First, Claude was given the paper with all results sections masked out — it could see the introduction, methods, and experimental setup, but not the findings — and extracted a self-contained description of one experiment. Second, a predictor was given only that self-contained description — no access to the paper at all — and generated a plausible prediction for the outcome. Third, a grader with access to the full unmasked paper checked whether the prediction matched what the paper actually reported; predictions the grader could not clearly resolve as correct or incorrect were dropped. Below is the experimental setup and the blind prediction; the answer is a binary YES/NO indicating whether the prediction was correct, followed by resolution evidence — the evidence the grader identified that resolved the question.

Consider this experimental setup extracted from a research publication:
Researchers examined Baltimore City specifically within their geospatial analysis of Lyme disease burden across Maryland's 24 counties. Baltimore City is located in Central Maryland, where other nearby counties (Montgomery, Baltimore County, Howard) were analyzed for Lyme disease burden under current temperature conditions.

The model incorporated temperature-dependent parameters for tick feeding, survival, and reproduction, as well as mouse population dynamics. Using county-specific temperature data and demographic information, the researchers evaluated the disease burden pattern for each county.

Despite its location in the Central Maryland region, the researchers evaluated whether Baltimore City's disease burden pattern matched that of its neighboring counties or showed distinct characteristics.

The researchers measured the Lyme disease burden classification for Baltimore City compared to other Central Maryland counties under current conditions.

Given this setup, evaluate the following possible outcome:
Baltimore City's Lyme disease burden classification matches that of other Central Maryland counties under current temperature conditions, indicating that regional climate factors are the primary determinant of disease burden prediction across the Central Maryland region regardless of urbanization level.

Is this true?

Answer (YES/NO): NO